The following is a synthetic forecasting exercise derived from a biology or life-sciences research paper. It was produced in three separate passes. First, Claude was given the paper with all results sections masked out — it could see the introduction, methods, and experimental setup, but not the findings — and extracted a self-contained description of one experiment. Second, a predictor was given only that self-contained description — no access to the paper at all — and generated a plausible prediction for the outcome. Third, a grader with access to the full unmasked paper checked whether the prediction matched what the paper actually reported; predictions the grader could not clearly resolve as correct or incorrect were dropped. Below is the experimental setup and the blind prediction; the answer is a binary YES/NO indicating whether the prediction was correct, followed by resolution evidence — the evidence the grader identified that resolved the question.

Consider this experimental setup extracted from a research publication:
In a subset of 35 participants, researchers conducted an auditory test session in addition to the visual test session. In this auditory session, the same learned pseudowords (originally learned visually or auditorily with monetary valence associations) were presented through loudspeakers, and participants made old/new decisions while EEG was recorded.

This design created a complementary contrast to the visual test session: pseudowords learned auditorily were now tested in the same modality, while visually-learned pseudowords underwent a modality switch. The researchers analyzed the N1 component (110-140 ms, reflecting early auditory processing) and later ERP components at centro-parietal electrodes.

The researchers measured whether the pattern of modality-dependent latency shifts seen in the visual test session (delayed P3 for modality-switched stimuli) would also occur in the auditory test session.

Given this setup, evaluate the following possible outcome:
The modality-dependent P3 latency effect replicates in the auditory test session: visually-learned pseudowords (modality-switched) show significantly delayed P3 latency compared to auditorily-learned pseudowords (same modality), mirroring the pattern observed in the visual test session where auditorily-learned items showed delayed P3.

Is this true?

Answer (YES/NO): YES